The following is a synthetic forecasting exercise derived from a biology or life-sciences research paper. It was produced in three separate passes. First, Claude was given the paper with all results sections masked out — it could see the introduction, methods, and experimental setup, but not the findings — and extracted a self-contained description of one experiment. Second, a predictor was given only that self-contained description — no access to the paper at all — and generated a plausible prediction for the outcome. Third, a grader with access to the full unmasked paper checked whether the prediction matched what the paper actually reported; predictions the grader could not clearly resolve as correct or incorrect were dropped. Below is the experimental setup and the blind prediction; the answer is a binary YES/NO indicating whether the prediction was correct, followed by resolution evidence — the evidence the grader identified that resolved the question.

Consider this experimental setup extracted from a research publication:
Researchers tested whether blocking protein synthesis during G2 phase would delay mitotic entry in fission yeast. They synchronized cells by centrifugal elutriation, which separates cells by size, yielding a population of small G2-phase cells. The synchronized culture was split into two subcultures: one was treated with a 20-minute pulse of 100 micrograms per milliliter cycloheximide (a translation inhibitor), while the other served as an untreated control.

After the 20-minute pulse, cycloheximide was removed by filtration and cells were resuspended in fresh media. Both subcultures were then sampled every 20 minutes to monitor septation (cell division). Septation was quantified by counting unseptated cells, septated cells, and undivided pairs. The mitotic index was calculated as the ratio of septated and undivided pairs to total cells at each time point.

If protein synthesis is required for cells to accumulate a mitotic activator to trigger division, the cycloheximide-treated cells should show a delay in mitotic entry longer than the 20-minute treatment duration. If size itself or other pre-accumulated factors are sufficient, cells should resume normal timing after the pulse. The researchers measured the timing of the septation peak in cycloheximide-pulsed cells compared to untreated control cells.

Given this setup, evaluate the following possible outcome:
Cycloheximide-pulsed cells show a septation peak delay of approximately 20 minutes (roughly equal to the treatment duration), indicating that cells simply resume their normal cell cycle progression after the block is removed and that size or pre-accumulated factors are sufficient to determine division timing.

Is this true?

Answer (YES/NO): NO